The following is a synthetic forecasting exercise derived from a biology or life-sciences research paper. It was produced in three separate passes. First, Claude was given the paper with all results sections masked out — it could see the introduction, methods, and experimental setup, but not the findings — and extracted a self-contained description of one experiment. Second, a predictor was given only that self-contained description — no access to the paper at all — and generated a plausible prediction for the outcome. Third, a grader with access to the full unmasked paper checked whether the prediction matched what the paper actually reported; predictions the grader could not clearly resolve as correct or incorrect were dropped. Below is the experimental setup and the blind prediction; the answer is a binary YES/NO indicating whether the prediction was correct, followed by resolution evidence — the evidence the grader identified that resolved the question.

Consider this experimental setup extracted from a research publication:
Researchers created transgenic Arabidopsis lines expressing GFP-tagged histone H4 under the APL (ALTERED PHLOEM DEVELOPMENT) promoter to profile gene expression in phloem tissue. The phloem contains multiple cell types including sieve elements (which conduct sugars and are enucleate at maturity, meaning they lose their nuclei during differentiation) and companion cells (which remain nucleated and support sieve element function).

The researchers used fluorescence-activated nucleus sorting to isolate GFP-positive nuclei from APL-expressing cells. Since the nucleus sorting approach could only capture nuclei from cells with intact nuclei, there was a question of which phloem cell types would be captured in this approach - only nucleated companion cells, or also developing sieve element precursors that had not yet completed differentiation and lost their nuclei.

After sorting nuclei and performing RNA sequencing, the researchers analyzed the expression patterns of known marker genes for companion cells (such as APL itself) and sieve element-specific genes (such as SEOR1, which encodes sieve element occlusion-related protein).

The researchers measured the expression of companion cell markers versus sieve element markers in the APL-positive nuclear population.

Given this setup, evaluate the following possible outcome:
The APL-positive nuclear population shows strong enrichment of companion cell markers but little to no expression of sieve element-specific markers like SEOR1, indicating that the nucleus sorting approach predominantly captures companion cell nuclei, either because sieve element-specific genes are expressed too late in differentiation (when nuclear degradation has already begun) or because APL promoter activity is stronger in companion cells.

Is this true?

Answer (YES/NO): NO